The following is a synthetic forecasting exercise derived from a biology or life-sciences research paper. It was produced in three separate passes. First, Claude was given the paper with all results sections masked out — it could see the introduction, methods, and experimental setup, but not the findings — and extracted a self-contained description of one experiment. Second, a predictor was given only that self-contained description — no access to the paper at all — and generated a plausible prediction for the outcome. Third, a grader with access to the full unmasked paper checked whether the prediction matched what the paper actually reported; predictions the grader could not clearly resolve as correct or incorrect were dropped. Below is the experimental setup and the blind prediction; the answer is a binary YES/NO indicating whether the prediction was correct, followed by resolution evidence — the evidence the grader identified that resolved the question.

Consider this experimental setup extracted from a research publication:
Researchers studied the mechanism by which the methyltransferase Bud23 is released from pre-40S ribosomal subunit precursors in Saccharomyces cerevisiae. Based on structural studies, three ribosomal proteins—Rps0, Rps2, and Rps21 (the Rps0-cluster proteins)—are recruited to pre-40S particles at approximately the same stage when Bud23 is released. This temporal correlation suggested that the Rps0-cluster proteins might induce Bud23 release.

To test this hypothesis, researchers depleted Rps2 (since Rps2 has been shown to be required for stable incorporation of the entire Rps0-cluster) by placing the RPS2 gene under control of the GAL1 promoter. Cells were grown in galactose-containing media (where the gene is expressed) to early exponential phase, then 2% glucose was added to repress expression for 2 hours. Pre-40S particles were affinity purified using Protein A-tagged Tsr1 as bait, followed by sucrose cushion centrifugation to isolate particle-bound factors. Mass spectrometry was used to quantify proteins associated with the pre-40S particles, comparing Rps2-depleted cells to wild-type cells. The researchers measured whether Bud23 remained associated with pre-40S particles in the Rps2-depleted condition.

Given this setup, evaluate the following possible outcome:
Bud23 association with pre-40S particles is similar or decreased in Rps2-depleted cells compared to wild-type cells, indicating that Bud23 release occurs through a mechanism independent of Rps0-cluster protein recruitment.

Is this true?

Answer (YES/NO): NO